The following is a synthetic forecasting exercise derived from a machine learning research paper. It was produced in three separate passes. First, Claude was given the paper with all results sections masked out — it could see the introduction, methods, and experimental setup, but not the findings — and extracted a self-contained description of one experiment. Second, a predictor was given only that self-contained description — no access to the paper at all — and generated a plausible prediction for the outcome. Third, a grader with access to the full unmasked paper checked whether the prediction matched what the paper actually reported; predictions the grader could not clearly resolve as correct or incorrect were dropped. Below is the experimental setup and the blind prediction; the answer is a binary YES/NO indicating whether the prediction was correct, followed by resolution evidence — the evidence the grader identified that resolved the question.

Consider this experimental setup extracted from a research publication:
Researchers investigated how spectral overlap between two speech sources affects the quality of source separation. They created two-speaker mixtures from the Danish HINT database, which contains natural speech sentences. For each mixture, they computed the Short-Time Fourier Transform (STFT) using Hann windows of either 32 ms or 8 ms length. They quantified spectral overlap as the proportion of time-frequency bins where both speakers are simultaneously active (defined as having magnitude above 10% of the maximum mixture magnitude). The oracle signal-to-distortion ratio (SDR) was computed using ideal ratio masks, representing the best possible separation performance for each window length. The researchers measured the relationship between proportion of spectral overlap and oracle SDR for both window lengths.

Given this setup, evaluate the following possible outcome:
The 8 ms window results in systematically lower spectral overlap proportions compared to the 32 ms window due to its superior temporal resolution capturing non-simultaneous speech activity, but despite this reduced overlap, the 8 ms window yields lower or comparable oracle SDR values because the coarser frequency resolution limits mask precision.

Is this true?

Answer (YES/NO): NO